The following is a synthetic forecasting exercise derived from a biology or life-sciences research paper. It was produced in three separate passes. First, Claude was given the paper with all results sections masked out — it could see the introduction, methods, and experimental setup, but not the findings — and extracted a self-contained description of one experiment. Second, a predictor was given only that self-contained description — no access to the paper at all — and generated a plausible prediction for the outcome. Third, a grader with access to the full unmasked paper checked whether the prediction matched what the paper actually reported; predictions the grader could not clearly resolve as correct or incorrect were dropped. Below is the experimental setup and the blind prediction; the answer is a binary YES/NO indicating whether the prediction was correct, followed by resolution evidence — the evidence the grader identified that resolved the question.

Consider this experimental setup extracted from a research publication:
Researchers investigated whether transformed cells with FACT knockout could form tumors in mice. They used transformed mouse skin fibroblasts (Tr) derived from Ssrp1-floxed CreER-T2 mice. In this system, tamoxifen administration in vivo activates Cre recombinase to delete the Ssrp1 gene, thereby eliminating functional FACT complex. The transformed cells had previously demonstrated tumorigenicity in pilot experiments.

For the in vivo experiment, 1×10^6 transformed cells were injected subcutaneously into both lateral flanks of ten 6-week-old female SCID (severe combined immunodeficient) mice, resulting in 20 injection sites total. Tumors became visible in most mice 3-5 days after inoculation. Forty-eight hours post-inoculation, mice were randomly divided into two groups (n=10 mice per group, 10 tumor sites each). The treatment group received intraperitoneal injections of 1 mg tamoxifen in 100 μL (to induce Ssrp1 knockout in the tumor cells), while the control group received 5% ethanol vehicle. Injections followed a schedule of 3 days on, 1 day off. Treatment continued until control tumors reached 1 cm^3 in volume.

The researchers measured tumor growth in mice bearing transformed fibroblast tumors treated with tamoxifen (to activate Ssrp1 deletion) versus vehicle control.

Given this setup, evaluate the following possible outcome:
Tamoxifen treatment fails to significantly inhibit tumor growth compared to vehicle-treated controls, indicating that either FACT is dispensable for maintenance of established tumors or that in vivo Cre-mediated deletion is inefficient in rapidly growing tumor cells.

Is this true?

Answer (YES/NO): NO